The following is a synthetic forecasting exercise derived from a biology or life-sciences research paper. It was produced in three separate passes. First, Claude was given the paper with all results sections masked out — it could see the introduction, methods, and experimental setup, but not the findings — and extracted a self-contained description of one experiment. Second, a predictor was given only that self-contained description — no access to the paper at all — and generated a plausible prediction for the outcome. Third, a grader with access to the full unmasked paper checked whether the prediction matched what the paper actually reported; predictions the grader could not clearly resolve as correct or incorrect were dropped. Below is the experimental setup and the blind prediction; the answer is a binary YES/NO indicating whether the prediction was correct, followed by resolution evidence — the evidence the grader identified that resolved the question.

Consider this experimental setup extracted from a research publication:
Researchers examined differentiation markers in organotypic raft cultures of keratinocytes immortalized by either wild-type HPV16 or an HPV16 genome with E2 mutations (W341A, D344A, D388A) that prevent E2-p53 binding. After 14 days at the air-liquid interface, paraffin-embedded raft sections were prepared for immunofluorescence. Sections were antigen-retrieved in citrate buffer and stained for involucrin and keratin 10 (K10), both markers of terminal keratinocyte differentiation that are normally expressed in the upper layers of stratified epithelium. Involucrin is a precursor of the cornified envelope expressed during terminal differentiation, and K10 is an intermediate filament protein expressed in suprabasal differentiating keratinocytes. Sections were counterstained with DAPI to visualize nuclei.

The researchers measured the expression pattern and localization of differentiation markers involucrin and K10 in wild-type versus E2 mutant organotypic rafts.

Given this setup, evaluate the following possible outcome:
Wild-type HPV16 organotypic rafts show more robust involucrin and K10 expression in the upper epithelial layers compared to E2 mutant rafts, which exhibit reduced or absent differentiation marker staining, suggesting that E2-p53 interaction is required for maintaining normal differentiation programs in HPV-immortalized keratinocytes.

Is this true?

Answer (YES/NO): NO